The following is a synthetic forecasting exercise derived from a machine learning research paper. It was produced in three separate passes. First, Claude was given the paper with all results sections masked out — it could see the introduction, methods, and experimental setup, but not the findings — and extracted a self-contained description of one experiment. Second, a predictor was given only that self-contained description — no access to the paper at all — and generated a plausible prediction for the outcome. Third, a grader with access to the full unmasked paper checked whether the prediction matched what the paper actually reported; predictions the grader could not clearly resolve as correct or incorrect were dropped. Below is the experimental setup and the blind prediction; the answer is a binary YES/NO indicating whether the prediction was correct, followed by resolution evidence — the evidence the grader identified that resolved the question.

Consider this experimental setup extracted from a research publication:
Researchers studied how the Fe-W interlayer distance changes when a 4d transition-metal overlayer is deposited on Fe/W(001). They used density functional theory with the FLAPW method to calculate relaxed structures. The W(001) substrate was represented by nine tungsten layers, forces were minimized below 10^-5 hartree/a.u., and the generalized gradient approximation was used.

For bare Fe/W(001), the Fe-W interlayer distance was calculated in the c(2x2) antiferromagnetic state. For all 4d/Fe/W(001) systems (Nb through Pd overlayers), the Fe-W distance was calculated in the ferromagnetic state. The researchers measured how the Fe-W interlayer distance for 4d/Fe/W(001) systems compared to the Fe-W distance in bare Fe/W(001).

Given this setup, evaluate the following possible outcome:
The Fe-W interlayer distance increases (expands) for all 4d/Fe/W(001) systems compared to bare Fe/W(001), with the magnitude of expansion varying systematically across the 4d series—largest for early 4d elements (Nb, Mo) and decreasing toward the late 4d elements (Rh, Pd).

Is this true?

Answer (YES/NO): NO